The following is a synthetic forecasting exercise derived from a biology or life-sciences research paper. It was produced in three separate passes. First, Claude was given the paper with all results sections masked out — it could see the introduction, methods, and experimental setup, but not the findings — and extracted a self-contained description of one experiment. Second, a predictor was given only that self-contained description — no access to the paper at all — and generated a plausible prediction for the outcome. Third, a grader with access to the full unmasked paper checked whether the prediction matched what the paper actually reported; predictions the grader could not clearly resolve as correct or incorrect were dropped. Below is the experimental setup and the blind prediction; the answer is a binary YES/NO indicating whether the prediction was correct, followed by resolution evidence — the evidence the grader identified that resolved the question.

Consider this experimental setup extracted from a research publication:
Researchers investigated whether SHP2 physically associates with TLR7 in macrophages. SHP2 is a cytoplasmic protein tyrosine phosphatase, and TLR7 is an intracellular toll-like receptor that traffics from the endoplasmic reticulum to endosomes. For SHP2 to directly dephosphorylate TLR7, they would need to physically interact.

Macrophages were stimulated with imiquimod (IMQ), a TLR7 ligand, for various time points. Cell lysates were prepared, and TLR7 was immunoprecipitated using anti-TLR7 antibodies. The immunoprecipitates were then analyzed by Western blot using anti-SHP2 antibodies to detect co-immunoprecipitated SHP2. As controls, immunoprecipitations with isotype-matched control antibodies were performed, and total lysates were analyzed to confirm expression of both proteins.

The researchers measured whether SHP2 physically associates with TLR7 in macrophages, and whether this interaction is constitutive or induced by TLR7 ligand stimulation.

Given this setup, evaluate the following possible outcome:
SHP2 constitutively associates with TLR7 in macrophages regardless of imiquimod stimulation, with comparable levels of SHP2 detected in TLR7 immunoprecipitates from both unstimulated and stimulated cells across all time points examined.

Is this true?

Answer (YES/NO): NO